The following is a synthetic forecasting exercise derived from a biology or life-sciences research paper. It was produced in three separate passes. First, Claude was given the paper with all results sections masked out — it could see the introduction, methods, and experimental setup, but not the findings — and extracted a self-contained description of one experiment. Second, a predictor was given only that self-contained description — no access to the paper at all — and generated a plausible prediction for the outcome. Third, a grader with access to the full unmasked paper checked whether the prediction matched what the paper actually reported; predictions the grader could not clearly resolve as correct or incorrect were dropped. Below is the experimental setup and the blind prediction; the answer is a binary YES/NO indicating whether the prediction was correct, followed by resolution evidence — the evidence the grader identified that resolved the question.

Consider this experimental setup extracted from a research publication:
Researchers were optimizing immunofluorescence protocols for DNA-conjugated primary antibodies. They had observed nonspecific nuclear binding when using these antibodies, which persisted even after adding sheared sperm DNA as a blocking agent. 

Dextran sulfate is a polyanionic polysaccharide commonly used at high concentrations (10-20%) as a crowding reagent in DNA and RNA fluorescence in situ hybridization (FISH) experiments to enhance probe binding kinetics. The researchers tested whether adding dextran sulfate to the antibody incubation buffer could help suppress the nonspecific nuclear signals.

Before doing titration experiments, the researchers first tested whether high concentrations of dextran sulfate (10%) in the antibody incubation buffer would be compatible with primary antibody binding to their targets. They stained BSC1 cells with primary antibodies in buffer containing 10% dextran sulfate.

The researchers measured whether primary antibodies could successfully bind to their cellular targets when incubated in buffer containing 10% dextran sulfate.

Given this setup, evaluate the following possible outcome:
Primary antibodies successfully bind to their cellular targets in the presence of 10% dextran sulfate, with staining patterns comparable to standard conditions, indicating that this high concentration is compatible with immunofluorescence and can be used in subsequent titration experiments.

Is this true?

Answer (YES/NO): NO